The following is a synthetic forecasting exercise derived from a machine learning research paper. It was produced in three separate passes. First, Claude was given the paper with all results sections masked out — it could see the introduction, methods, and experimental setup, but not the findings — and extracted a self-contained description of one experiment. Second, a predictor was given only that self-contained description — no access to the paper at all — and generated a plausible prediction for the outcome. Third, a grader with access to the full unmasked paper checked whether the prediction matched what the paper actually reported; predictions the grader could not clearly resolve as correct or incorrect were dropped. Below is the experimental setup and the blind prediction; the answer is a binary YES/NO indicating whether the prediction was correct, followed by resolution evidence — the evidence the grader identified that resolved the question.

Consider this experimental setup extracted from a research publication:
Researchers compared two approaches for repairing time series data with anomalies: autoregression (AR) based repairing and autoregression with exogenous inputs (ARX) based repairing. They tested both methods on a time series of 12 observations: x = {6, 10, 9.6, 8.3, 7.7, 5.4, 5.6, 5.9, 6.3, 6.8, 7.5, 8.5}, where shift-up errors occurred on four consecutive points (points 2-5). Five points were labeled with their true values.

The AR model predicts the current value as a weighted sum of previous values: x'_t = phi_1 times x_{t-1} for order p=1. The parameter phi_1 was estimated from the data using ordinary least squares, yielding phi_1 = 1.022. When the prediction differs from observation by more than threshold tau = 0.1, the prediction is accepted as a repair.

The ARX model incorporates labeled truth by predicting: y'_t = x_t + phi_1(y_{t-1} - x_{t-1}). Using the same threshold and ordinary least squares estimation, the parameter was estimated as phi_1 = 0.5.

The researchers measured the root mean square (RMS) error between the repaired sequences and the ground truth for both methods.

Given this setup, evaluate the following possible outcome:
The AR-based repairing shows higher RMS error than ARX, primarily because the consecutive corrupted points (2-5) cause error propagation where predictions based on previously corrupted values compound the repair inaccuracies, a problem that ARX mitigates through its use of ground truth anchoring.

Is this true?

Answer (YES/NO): NO